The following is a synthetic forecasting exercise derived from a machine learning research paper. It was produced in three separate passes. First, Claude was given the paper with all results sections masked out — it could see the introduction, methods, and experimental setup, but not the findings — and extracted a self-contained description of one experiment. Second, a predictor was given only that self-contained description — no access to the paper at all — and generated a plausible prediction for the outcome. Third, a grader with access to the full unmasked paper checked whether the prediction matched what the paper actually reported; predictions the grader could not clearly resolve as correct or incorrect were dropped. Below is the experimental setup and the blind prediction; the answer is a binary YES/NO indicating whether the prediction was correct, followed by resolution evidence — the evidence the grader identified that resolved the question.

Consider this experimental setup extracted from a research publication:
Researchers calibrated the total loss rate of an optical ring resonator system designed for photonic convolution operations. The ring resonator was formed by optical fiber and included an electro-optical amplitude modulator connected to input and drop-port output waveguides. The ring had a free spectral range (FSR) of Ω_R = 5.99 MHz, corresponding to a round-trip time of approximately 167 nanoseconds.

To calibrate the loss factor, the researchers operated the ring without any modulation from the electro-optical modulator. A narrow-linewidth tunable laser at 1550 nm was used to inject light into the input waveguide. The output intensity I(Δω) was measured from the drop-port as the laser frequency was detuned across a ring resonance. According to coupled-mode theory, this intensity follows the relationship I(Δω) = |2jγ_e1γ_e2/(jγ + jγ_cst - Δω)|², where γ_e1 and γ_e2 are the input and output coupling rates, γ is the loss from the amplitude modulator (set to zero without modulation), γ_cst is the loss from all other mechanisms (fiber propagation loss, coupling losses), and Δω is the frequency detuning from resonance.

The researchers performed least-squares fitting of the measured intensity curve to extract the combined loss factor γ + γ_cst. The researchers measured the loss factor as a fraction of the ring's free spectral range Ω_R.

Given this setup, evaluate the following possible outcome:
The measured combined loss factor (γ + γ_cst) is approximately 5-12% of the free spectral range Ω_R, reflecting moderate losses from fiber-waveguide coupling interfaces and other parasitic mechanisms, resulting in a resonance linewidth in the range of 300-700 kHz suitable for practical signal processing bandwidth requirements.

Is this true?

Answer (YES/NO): NO